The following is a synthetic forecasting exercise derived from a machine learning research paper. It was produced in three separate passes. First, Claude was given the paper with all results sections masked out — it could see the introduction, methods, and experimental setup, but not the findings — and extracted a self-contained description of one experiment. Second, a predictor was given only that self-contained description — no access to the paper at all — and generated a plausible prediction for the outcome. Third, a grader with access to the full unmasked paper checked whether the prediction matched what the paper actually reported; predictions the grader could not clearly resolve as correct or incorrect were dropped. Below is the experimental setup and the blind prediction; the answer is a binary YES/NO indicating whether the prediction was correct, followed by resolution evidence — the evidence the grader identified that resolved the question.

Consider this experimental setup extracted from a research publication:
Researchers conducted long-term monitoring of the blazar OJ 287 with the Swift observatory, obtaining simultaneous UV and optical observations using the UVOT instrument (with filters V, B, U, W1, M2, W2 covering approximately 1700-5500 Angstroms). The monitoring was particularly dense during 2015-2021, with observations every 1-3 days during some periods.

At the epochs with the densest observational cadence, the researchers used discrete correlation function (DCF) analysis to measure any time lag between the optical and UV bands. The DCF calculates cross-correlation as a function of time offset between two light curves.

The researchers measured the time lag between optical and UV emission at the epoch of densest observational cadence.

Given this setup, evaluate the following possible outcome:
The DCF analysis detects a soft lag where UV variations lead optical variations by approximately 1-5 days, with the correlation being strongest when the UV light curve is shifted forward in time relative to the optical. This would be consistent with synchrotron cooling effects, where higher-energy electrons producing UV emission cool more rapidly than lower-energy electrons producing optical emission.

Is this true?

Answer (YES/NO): NO